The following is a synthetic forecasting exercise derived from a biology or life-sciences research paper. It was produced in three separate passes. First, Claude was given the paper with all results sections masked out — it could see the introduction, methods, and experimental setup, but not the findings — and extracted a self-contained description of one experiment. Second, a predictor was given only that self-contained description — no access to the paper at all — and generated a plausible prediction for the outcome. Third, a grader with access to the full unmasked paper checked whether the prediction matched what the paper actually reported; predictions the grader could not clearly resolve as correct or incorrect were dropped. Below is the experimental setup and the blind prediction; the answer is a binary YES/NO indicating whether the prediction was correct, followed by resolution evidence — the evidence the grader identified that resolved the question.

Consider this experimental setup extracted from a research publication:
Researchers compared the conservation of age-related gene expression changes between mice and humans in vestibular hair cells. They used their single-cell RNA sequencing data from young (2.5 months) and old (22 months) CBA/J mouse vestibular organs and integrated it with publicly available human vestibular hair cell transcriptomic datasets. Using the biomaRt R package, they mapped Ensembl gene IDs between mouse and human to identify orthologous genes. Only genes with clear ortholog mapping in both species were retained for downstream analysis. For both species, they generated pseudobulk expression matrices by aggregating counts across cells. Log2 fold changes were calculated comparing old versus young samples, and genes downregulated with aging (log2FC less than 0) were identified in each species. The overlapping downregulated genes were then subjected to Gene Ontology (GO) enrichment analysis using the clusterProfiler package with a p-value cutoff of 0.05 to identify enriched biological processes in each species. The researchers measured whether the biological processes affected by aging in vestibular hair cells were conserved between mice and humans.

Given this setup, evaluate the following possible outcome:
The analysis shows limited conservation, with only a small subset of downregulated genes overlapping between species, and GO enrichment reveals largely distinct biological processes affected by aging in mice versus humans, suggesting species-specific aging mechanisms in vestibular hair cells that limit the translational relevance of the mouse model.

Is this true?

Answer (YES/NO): NO